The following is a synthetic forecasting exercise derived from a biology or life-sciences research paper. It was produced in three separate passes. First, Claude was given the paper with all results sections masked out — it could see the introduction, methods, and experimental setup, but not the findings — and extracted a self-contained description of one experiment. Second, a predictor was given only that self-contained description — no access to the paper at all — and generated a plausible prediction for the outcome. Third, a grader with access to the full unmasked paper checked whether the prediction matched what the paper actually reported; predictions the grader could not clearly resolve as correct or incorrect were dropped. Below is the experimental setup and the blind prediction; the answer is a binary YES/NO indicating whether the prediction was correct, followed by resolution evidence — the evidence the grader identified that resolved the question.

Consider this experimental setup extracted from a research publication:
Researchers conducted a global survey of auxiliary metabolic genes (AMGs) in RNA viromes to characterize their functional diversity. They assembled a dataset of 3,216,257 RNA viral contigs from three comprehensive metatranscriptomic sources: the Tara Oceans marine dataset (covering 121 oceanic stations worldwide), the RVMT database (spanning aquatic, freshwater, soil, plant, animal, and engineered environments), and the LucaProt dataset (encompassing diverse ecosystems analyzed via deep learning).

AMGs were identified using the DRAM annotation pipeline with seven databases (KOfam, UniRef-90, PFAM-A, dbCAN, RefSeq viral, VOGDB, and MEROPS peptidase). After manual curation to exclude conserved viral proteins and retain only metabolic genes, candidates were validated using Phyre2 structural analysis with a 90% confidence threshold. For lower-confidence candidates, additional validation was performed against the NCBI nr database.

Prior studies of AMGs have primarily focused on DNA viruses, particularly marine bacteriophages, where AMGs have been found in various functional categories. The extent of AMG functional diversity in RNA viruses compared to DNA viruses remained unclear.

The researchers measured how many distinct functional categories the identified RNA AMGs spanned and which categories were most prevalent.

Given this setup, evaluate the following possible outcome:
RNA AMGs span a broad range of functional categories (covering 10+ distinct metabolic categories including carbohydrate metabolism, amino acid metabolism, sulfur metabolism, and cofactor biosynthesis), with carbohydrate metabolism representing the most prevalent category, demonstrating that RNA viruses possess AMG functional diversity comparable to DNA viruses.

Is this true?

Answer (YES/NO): NO